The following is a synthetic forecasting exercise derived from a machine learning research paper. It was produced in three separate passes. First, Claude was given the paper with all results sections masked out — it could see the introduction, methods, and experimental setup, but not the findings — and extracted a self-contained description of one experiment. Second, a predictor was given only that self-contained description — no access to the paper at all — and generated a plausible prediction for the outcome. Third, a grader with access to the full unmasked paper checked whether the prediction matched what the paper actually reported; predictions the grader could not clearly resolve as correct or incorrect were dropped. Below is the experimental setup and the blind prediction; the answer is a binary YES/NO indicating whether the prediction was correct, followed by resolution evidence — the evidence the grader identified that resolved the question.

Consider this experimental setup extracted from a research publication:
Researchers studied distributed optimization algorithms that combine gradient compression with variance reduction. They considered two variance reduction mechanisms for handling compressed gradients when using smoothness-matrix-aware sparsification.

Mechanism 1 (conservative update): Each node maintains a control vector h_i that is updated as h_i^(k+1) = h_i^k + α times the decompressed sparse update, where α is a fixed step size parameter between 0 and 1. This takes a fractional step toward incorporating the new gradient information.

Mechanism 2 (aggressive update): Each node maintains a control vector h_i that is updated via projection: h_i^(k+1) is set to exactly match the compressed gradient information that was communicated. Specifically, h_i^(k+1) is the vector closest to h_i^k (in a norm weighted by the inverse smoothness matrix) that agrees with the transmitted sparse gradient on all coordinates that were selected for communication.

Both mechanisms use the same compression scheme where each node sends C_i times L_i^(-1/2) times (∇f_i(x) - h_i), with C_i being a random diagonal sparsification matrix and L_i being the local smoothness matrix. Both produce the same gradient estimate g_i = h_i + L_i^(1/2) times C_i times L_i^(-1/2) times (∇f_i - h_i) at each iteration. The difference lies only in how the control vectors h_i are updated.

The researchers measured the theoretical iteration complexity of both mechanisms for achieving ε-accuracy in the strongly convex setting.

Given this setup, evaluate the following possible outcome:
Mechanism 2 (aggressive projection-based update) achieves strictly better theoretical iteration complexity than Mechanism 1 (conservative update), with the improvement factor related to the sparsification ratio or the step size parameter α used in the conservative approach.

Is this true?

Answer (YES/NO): NO